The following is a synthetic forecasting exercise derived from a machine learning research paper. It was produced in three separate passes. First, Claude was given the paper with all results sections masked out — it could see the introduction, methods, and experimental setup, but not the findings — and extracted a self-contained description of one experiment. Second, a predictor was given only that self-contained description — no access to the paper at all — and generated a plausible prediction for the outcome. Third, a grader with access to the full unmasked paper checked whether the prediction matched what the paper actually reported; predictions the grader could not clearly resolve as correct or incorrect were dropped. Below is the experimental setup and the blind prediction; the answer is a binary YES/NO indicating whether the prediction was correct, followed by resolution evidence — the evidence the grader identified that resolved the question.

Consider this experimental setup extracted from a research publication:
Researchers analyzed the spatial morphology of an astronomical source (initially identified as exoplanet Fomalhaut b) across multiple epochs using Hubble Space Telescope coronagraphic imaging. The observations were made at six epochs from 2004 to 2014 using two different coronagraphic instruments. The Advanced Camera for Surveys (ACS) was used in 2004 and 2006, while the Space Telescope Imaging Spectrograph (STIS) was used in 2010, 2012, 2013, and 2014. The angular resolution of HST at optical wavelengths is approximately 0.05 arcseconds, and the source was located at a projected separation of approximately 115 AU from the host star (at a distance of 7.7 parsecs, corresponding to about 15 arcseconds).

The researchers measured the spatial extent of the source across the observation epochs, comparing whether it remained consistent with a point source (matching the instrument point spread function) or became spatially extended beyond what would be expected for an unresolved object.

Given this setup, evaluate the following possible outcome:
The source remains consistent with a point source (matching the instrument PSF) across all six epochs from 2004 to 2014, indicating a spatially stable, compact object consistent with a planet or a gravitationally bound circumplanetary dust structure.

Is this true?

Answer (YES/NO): NO